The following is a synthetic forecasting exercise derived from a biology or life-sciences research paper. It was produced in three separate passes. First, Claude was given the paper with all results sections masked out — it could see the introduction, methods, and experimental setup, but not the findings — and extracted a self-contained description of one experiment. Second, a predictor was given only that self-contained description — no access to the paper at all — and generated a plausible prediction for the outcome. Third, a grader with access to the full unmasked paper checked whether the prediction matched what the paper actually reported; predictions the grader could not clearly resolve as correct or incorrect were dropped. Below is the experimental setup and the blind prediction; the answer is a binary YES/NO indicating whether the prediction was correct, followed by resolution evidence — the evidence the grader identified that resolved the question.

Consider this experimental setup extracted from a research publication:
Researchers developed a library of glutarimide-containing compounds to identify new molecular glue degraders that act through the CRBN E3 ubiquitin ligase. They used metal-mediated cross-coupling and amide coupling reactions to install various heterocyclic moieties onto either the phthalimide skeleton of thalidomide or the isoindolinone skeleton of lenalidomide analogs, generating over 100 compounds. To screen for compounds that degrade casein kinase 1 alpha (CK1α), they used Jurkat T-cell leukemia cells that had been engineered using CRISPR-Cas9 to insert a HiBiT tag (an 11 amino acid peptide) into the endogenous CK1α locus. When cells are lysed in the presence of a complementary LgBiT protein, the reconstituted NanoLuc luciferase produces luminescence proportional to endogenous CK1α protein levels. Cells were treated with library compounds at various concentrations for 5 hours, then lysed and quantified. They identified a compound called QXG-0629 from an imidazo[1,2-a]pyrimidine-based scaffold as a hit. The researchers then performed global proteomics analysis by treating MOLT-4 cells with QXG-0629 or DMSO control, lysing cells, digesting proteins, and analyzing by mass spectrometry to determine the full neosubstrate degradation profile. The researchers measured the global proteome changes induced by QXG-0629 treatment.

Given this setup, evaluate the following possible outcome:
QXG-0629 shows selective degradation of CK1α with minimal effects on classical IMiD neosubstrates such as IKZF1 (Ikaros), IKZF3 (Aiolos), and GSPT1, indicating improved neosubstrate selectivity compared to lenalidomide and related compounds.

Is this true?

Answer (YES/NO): NO